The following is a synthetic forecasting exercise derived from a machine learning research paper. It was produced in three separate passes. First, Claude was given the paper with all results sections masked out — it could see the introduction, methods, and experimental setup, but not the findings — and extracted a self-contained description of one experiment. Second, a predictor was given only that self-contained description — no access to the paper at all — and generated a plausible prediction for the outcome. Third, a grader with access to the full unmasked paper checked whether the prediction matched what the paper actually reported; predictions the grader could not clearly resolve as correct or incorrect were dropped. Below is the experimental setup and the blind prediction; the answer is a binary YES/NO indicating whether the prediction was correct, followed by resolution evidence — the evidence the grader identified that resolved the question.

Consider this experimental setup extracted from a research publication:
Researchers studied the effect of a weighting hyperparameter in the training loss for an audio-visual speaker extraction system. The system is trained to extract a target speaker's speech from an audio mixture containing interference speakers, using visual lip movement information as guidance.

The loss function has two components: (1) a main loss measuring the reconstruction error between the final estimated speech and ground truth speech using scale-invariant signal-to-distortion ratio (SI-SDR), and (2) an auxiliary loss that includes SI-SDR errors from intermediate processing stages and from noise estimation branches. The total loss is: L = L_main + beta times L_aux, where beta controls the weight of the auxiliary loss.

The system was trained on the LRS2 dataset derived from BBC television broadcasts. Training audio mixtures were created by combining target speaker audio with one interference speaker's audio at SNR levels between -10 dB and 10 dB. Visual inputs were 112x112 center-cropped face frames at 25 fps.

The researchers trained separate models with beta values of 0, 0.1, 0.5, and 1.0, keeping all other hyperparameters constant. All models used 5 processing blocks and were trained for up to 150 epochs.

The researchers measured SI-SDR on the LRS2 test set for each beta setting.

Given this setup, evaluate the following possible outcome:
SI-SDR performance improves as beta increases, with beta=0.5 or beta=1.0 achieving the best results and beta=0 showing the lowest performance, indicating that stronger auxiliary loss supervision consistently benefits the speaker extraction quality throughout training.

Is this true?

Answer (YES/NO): NO